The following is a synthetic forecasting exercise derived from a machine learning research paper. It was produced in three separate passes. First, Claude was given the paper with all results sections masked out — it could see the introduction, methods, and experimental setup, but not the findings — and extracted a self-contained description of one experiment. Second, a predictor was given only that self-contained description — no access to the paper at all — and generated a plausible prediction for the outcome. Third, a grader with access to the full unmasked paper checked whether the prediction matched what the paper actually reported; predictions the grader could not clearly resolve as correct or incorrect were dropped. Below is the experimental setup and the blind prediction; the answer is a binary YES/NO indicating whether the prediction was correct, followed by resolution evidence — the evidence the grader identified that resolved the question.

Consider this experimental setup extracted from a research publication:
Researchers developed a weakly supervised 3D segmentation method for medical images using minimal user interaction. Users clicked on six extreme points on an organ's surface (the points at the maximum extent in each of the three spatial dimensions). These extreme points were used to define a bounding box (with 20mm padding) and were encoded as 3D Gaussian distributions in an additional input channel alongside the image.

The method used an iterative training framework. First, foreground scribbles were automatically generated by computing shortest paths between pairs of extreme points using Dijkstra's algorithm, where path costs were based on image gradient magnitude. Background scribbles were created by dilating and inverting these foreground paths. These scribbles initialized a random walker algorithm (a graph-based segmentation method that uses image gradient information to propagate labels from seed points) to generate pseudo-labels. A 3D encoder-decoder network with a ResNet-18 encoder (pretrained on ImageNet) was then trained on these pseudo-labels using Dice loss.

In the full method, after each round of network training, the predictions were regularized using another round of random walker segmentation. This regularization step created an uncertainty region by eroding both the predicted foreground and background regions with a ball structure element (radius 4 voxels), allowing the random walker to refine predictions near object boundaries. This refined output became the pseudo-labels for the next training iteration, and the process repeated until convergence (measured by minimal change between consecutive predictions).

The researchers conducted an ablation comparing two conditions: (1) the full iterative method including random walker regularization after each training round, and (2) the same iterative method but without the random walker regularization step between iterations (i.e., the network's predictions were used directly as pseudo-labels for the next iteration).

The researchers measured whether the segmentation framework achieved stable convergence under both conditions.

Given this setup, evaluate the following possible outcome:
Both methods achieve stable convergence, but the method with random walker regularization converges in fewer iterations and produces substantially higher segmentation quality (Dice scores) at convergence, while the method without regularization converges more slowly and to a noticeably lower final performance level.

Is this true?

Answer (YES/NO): NO